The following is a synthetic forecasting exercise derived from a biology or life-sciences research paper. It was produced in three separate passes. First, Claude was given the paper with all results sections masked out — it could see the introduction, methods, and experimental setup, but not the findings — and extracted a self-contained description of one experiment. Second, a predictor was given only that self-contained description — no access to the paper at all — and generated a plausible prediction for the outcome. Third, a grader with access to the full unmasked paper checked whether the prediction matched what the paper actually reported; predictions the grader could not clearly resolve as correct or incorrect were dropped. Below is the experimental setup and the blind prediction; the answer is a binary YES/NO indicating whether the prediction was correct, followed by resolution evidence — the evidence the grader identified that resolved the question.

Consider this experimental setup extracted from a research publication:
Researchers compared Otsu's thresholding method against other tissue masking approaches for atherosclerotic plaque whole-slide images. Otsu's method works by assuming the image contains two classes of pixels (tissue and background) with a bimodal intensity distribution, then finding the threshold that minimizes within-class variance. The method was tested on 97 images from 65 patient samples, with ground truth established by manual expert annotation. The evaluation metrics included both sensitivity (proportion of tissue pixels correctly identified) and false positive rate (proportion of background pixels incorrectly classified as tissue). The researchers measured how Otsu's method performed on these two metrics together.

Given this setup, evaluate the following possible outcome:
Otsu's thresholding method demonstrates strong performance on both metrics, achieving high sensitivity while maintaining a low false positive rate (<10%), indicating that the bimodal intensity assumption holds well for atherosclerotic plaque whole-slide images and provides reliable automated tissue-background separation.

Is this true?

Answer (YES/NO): NO